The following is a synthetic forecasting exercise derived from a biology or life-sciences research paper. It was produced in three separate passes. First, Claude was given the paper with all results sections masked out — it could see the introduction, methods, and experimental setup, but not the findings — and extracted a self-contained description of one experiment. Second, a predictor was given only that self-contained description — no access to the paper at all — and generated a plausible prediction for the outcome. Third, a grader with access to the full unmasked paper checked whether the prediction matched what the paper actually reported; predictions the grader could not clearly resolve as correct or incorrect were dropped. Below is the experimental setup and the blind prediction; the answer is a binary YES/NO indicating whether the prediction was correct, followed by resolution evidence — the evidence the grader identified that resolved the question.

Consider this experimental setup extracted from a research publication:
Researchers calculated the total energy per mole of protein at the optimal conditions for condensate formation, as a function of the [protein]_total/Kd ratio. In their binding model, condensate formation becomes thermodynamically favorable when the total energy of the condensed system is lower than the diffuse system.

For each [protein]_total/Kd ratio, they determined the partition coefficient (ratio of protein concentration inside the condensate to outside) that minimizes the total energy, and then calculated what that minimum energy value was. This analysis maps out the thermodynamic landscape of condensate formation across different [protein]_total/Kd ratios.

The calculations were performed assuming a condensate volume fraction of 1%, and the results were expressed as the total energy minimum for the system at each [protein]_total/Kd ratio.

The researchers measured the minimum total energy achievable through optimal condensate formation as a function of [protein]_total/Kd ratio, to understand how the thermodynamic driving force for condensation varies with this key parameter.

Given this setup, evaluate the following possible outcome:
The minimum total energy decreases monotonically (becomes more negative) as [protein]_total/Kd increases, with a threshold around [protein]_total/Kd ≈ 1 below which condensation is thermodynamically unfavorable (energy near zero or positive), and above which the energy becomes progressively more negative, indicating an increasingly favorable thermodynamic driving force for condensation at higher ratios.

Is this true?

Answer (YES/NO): NO